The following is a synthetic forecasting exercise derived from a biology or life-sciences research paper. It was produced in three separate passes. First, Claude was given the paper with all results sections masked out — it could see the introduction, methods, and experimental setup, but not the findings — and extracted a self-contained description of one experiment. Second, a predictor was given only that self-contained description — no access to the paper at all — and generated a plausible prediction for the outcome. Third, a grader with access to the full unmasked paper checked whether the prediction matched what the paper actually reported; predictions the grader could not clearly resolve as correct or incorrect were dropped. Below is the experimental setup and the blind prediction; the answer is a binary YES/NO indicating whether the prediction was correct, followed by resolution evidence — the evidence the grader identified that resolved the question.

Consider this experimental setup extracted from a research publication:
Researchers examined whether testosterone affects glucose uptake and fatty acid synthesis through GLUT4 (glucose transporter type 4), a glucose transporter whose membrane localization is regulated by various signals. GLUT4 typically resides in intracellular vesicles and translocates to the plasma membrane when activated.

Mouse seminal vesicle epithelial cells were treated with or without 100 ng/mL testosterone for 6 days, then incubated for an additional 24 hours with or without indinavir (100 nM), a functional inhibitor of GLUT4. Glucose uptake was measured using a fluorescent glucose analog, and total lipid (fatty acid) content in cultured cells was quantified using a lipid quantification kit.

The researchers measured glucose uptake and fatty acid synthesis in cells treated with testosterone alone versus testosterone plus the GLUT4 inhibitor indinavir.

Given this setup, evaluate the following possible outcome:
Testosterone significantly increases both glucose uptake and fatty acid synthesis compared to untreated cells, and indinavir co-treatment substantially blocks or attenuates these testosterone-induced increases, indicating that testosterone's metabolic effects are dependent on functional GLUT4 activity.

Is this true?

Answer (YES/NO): YES